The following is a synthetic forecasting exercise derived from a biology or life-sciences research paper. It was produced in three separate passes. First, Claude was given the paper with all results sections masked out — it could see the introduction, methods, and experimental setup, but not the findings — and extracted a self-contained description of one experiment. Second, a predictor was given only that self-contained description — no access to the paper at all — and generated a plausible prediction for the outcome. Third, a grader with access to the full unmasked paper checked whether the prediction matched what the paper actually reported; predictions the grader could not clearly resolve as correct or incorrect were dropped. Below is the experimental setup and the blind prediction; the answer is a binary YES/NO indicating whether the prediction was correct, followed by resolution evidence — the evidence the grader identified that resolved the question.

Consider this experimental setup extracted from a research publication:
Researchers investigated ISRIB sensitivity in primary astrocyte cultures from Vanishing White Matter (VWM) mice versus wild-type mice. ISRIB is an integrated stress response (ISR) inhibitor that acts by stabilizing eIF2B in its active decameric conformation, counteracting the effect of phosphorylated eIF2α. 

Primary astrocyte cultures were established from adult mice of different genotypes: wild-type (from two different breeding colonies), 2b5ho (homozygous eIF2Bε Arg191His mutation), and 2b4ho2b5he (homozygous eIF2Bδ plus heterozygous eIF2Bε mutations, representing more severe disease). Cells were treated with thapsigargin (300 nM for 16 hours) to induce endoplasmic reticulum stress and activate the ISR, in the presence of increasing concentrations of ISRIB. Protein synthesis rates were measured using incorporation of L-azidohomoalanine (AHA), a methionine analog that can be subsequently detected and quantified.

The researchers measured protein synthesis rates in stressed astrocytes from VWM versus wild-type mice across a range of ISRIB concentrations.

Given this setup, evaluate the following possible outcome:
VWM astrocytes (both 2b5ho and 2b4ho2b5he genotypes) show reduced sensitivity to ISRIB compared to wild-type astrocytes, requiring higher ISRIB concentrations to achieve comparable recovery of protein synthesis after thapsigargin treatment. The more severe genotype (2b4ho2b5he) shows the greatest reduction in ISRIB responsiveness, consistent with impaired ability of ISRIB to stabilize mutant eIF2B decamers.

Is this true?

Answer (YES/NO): NO